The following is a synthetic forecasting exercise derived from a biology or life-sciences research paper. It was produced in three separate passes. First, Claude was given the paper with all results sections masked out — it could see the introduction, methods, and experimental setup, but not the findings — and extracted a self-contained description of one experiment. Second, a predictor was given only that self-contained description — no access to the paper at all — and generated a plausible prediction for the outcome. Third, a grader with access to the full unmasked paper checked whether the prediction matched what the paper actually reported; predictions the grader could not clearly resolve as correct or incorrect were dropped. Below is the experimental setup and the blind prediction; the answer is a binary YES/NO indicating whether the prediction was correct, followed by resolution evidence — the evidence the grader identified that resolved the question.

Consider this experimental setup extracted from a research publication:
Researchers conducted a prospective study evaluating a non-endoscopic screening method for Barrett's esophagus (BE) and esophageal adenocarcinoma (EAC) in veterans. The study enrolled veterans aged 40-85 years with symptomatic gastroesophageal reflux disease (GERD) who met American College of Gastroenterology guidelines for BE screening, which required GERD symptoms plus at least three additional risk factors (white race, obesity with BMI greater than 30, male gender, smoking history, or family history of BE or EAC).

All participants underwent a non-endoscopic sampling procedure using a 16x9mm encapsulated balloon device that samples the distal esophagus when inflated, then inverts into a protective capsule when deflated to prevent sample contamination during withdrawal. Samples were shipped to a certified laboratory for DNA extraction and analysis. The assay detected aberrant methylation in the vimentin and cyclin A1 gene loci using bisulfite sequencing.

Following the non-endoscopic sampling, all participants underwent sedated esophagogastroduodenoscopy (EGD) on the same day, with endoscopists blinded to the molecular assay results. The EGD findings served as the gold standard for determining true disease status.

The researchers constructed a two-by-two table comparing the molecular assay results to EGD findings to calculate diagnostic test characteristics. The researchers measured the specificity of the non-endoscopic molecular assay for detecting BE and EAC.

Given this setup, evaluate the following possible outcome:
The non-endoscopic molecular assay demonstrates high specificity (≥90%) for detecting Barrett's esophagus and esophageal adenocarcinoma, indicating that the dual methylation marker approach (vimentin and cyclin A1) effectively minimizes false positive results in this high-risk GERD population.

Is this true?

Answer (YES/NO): NO